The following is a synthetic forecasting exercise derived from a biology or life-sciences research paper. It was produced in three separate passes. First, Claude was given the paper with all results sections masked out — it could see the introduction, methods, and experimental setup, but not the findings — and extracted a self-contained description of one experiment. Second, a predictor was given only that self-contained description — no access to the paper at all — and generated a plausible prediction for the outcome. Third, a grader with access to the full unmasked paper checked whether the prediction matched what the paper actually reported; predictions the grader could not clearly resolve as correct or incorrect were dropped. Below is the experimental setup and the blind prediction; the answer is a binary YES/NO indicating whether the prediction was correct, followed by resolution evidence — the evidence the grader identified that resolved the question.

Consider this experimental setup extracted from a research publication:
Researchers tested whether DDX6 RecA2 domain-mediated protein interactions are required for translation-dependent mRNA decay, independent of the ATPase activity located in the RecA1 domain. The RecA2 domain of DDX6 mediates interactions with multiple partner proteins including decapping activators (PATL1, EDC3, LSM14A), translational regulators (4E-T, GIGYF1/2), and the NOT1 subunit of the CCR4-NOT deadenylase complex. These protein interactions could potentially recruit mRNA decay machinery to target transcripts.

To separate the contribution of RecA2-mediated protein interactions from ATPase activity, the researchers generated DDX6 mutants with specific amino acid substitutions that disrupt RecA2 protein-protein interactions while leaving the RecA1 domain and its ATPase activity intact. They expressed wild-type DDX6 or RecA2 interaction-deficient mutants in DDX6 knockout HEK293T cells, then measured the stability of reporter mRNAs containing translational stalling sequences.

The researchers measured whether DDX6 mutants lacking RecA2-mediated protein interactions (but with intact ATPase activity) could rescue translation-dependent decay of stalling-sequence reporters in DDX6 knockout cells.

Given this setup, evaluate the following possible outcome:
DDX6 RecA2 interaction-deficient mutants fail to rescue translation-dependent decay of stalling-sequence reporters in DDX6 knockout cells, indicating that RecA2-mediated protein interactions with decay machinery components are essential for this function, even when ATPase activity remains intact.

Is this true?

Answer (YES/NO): YES